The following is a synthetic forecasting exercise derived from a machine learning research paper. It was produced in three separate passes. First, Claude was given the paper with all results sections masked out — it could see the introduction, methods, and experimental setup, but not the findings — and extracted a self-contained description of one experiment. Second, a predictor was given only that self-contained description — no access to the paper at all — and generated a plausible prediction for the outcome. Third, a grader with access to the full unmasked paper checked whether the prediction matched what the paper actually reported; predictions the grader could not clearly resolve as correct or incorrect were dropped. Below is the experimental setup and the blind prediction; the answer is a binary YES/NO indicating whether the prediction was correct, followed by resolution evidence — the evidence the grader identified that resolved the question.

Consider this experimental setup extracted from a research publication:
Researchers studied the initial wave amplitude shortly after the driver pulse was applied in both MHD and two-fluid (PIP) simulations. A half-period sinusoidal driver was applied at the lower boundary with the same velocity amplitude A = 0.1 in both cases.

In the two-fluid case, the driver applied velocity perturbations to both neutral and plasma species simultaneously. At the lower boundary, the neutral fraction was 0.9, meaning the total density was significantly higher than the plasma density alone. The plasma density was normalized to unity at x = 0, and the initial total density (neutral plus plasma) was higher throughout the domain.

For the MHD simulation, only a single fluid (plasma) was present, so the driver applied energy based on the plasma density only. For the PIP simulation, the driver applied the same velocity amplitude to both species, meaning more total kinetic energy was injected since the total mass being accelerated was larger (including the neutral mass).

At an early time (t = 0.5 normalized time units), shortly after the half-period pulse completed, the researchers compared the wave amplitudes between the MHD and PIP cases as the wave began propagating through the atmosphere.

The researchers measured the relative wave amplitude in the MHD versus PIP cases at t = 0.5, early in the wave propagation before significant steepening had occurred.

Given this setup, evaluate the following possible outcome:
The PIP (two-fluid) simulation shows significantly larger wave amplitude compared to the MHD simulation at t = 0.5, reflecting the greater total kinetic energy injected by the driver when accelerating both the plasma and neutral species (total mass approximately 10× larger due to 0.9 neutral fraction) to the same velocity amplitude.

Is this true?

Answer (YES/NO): NO